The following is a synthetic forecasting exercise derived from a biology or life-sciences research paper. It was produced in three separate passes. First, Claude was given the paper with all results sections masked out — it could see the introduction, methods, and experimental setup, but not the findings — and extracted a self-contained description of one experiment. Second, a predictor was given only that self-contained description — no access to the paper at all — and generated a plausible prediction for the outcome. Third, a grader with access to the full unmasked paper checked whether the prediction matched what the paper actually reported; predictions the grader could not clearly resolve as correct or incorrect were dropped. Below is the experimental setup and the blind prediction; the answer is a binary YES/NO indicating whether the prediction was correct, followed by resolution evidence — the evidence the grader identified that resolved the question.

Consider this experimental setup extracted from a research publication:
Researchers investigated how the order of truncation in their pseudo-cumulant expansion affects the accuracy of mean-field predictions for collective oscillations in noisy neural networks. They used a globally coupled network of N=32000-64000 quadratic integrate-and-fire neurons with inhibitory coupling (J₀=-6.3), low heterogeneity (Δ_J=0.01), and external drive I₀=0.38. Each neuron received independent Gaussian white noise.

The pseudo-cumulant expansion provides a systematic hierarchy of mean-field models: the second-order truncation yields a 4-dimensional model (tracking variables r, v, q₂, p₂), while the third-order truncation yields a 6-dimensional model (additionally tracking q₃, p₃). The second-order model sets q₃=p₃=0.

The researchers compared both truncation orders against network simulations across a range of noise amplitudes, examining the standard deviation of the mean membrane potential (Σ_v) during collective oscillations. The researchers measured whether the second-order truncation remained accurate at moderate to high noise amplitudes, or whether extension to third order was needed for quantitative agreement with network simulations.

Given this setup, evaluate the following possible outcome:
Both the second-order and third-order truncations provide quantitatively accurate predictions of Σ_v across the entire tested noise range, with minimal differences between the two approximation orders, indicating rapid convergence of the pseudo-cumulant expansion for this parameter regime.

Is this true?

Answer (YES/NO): NO